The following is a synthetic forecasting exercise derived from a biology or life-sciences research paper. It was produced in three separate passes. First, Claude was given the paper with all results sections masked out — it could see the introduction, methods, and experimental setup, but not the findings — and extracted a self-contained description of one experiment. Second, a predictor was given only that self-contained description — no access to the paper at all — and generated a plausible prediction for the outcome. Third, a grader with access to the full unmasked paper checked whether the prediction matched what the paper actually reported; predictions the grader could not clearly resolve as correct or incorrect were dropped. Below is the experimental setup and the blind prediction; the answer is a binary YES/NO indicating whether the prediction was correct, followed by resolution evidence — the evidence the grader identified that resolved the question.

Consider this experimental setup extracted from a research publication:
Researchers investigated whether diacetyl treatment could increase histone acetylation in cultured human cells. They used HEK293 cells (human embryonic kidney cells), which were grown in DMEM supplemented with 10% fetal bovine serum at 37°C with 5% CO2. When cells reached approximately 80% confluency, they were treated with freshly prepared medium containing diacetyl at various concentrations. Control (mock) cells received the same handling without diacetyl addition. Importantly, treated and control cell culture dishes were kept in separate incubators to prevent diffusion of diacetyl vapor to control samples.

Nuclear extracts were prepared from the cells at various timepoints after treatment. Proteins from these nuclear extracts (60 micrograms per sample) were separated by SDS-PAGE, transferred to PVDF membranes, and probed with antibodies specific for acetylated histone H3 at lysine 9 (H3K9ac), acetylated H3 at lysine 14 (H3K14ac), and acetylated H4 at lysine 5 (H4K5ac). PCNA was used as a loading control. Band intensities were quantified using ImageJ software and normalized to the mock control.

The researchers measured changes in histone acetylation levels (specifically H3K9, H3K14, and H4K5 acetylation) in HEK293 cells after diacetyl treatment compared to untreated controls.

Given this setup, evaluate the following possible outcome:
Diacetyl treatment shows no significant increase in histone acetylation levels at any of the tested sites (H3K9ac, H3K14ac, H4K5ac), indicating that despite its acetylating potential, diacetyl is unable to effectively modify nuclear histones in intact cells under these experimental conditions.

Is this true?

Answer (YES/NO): NO